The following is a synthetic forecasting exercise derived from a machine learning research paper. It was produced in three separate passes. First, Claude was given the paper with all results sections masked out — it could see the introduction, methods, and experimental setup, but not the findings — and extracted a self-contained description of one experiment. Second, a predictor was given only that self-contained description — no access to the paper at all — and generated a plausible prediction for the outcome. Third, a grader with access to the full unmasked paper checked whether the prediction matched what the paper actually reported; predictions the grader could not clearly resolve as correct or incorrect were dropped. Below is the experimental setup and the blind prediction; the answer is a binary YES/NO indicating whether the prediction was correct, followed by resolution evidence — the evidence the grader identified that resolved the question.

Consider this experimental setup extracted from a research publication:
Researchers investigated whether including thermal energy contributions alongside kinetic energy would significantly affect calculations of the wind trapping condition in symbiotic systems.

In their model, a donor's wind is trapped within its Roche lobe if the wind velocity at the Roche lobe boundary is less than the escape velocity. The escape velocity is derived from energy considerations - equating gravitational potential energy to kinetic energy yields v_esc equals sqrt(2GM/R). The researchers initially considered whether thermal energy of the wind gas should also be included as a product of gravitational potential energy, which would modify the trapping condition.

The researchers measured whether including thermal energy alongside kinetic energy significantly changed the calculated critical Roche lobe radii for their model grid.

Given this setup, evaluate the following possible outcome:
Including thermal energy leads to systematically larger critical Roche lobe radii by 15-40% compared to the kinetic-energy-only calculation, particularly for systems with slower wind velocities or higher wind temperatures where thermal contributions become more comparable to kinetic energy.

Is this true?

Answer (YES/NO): NO